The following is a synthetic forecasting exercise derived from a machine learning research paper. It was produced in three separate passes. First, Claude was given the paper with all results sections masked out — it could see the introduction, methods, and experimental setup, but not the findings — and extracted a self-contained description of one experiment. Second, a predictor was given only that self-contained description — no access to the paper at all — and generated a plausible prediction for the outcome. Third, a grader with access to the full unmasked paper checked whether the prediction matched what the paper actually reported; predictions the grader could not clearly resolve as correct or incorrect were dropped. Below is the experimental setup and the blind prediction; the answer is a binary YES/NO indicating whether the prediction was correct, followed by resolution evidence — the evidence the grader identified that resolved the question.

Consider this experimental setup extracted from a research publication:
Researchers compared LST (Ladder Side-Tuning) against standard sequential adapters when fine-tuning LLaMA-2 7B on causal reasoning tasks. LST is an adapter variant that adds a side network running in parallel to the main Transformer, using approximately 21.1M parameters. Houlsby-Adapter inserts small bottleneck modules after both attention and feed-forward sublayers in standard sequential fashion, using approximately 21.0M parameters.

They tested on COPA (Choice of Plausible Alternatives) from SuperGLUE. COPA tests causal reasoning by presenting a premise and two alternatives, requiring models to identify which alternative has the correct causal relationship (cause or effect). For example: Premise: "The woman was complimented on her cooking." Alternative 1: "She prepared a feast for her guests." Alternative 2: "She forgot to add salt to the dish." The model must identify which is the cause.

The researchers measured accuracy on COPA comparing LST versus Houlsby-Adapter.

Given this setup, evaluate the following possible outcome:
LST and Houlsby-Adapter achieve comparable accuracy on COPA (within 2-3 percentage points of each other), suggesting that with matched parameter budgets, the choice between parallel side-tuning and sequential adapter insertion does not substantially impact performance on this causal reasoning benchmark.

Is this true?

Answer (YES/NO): YES